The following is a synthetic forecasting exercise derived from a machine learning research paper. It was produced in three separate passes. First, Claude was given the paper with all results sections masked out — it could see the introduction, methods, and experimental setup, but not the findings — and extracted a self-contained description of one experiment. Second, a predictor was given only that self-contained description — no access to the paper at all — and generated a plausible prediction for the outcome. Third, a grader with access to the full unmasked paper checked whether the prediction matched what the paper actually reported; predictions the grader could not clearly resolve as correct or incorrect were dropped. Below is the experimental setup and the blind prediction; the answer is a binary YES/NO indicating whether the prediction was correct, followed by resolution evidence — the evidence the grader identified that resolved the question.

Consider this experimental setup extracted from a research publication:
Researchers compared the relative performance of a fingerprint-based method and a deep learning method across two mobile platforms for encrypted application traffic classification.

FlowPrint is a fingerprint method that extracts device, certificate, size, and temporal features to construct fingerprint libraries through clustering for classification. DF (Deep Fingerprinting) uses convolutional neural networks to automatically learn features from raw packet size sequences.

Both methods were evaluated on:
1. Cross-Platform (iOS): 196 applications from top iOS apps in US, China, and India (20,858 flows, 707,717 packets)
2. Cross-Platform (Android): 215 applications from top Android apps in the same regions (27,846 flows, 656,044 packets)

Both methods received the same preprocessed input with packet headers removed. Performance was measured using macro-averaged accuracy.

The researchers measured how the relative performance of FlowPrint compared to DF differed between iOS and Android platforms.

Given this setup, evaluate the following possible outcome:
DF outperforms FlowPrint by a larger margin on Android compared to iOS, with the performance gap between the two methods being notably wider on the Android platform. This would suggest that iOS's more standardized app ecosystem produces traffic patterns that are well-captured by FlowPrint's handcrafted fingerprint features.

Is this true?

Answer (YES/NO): NO